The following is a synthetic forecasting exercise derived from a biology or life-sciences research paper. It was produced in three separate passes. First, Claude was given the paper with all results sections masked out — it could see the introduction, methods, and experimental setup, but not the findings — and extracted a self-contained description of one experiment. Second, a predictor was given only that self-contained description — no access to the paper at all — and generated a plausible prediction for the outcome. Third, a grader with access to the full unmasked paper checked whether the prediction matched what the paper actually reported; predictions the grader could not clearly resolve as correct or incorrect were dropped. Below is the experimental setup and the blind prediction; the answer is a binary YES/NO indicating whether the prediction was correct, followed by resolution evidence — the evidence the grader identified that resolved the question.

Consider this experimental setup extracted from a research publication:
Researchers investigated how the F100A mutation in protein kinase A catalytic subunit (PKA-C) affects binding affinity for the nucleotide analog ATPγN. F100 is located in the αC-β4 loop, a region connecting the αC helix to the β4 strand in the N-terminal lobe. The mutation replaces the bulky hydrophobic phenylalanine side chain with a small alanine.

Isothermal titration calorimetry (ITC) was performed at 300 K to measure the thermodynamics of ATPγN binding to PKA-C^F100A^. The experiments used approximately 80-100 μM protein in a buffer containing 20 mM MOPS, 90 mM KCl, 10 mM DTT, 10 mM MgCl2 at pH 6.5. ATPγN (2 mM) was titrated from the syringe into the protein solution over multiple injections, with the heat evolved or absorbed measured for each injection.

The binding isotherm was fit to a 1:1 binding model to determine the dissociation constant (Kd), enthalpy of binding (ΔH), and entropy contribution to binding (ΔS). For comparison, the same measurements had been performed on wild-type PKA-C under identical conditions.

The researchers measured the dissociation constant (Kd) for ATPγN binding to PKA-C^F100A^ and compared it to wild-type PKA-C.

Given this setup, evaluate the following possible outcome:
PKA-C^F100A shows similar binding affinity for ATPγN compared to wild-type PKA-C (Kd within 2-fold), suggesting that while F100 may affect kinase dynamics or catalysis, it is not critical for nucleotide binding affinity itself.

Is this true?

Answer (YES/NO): YES